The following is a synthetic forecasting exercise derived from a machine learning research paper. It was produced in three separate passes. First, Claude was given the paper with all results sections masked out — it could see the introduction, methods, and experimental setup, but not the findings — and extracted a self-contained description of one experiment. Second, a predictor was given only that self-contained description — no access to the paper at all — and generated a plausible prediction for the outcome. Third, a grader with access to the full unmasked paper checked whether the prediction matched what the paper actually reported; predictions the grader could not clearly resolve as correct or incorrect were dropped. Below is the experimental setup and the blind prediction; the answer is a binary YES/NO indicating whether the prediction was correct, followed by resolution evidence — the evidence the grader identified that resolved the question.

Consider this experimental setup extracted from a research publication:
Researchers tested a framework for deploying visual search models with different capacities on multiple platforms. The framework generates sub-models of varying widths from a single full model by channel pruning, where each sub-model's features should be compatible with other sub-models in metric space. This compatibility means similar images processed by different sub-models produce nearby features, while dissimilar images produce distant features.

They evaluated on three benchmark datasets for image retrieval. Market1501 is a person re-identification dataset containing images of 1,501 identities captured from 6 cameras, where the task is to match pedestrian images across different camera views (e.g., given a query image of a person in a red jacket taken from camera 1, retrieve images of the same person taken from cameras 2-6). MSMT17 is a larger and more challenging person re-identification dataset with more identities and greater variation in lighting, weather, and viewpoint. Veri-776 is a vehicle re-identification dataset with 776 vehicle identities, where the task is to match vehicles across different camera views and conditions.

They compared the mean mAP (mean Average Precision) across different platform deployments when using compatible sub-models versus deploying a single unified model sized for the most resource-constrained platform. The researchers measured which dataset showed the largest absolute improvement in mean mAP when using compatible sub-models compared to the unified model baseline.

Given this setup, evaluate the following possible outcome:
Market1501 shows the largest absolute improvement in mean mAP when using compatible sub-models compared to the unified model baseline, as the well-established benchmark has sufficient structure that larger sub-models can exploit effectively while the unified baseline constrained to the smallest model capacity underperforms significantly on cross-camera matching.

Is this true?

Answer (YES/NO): NO